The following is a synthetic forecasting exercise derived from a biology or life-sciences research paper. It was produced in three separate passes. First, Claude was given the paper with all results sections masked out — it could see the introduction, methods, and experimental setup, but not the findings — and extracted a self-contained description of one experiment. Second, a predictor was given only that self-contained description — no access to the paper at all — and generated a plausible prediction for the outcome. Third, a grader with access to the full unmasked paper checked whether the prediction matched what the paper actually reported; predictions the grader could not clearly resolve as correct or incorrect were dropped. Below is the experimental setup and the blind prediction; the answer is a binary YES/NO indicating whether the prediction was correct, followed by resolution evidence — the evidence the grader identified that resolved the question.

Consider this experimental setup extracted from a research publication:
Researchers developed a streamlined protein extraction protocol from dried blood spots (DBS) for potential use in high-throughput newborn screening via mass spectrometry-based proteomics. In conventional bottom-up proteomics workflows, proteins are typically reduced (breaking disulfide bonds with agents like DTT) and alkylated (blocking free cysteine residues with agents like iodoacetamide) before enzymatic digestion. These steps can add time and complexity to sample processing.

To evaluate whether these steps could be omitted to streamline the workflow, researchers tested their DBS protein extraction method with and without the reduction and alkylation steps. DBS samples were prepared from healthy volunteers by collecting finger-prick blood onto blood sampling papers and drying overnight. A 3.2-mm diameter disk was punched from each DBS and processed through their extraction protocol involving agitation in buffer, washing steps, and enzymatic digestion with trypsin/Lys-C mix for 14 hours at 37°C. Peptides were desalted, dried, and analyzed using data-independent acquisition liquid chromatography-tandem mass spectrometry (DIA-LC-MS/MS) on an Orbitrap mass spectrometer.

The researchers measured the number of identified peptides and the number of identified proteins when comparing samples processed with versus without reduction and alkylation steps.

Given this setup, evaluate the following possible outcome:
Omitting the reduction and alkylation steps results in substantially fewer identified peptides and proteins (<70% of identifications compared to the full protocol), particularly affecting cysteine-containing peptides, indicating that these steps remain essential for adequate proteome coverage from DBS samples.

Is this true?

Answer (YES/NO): NO